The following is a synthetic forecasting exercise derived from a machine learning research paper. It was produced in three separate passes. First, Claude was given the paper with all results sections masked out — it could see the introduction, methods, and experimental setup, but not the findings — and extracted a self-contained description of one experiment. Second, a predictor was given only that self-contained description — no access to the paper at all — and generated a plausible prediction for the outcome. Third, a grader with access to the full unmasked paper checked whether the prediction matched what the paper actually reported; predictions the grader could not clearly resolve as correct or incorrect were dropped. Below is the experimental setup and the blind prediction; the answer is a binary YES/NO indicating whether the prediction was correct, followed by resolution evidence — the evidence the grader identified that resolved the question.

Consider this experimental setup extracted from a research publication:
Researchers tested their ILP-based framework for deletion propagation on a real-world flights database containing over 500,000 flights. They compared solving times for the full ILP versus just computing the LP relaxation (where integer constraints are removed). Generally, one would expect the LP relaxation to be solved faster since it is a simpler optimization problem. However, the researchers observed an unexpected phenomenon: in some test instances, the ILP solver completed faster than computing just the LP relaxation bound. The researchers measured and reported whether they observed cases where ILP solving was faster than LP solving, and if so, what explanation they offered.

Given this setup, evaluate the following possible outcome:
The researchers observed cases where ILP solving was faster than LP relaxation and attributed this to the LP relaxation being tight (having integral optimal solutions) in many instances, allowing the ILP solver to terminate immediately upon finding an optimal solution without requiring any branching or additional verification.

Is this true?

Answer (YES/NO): NO